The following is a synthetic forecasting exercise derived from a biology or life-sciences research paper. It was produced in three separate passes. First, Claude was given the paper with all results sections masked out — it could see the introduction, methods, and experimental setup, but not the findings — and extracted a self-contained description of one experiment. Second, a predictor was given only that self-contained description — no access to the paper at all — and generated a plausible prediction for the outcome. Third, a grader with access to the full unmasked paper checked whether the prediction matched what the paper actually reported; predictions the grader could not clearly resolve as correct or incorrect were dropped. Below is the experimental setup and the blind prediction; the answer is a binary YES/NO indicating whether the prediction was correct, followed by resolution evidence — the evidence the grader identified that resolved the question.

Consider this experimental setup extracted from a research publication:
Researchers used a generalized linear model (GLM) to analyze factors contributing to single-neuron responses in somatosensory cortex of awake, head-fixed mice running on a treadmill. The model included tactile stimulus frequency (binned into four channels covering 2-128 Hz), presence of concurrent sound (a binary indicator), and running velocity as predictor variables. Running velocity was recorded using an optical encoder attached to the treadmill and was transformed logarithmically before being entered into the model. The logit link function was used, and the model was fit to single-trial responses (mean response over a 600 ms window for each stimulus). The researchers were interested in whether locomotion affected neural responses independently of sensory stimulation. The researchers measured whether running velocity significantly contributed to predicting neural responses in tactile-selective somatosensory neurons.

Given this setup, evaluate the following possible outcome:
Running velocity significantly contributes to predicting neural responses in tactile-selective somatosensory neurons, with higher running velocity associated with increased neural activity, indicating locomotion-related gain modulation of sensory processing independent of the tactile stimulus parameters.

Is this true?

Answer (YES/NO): NO